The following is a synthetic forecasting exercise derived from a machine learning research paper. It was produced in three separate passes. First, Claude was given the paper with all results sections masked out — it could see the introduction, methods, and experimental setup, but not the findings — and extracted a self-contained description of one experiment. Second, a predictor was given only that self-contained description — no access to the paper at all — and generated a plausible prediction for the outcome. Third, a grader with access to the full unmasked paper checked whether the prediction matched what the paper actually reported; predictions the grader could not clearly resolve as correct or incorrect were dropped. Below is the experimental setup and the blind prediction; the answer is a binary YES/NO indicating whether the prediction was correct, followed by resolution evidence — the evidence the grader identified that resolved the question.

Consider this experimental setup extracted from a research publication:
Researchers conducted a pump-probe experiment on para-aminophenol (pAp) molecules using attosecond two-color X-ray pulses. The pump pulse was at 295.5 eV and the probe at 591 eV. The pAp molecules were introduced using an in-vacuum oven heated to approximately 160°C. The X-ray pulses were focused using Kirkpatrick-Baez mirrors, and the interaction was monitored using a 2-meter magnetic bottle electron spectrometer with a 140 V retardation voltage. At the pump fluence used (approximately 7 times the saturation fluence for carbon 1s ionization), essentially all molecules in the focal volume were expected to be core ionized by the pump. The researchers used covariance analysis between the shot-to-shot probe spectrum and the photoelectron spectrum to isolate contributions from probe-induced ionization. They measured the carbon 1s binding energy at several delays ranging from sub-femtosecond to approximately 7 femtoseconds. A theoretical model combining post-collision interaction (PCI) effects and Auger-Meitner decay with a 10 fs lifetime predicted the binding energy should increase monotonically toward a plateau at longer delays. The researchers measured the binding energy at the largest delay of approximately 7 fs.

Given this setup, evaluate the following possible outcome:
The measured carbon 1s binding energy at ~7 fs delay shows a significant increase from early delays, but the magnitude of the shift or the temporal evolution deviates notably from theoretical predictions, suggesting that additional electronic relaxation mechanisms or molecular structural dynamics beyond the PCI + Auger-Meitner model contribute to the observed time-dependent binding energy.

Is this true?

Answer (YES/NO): YES